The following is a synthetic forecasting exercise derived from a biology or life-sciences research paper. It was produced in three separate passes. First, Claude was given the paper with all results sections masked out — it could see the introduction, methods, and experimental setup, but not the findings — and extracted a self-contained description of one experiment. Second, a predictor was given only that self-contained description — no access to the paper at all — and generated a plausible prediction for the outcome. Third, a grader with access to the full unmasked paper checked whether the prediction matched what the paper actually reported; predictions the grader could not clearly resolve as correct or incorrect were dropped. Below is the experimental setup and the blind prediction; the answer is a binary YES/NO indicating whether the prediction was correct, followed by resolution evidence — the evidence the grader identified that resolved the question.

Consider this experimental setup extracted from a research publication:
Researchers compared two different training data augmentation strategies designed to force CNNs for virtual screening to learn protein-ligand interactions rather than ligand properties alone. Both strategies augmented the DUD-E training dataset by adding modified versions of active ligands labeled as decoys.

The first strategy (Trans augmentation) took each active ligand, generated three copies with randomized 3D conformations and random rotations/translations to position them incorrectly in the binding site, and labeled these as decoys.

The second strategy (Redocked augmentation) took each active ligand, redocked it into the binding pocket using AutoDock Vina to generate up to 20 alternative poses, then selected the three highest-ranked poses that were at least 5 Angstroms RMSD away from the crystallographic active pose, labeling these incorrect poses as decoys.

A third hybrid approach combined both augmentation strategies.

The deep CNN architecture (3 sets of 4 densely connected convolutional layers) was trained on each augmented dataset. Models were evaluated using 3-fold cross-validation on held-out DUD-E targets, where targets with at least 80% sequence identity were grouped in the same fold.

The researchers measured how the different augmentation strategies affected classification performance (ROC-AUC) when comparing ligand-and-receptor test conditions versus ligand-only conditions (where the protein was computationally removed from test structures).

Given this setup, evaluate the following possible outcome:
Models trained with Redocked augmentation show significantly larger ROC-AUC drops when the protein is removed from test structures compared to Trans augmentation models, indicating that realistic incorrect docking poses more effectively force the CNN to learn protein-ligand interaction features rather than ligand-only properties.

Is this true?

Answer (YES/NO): NO